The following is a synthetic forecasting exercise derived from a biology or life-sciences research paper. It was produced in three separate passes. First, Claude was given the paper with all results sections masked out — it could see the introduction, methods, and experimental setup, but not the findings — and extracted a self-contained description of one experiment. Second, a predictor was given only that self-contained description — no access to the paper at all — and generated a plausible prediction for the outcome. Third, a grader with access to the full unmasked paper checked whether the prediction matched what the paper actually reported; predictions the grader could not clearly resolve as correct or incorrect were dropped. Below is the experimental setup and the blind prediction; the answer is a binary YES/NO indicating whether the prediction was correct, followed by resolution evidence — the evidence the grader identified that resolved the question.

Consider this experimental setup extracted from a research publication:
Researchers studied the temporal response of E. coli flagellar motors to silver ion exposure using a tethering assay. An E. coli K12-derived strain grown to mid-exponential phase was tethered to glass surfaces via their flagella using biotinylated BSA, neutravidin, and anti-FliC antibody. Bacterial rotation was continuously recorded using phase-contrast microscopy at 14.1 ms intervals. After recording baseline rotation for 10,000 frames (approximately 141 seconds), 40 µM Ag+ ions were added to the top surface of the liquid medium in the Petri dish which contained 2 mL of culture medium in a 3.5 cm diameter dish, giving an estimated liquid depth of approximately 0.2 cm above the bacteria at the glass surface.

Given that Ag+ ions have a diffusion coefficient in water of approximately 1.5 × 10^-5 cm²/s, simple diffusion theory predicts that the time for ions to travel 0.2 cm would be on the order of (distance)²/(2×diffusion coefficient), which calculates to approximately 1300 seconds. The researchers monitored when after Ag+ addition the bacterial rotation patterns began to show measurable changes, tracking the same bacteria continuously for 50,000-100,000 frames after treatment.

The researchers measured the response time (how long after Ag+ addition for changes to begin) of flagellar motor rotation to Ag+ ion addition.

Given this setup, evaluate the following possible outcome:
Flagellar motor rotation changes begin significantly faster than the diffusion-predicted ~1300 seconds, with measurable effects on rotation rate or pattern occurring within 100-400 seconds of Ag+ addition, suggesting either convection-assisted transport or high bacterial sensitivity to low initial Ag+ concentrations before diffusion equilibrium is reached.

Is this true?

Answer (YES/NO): NO